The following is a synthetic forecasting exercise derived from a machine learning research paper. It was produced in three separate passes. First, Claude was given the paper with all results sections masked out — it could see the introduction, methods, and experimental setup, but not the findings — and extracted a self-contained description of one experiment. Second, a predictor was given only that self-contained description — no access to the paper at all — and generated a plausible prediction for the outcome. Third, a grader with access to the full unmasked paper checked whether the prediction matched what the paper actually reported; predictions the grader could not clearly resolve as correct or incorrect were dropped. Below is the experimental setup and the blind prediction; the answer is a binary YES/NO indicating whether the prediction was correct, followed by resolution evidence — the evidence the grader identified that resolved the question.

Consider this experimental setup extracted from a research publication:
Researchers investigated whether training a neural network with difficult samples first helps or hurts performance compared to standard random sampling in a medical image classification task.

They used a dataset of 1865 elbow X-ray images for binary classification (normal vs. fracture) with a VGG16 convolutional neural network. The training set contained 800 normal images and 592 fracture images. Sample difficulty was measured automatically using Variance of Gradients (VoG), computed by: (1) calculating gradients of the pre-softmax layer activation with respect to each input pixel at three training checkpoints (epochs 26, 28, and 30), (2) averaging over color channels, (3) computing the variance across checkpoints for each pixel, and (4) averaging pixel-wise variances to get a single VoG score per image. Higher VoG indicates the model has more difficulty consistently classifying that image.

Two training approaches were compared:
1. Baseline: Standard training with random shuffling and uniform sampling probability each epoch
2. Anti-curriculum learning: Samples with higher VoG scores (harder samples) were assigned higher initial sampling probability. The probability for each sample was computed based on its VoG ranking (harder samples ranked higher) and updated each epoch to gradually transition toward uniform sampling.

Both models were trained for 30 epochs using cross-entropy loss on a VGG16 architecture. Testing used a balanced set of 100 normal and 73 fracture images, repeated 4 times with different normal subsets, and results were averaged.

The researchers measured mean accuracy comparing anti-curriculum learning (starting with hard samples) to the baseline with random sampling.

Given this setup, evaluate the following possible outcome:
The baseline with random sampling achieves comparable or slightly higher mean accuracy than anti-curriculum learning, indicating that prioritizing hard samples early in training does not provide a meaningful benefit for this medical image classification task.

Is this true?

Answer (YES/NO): NO